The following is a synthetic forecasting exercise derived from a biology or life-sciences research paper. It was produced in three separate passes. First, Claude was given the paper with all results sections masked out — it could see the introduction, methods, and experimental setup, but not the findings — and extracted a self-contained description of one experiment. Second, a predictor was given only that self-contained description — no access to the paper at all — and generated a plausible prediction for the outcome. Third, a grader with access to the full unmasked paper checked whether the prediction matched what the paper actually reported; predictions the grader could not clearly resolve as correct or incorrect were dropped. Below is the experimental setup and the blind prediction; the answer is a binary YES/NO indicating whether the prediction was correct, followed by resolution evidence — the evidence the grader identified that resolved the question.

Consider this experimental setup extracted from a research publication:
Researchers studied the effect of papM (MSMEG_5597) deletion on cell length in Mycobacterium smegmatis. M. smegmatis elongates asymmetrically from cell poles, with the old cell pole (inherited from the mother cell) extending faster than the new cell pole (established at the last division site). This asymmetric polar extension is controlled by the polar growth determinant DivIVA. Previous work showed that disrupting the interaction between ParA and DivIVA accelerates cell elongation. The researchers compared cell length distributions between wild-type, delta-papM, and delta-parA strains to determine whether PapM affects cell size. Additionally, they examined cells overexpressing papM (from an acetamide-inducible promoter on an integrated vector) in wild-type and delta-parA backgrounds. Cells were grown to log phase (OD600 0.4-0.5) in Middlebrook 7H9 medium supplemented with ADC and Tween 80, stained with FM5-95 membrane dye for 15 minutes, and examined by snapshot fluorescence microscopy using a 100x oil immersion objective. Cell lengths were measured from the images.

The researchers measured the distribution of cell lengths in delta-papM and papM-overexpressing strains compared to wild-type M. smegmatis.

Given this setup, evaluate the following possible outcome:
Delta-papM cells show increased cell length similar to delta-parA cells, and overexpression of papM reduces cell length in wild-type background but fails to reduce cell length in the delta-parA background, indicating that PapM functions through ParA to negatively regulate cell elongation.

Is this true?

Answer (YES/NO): NO